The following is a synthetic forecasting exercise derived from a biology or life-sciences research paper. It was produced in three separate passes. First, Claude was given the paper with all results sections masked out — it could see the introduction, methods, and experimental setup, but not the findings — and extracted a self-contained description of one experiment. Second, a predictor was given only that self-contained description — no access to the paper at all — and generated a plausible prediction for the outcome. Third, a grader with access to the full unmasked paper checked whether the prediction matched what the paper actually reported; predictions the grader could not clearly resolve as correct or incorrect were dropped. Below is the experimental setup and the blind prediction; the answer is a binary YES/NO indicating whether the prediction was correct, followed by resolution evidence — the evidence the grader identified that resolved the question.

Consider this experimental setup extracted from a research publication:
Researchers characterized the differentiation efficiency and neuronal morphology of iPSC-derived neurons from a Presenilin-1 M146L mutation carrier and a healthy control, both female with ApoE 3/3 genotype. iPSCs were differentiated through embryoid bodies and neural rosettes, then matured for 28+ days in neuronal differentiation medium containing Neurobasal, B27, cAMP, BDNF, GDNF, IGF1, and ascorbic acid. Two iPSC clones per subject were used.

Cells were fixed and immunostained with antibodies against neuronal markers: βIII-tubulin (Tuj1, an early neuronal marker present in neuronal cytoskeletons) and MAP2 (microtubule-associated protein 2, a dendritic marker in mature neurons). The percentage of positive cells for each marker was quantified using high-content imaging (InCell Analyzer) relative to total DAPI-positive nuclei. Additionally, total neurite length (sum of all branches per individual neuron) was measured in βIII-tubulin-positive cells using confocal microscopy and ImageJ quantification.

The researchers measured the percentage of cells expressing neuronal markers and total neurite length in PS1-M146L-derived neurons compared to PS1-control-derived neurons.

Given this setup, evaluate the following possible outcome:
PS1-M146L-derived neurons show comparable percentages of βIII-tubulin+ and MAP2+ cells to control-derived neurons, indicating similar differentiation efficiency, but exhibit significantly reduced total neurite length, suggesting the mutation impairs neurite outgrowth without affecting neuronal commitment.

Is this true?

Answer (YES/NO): NO